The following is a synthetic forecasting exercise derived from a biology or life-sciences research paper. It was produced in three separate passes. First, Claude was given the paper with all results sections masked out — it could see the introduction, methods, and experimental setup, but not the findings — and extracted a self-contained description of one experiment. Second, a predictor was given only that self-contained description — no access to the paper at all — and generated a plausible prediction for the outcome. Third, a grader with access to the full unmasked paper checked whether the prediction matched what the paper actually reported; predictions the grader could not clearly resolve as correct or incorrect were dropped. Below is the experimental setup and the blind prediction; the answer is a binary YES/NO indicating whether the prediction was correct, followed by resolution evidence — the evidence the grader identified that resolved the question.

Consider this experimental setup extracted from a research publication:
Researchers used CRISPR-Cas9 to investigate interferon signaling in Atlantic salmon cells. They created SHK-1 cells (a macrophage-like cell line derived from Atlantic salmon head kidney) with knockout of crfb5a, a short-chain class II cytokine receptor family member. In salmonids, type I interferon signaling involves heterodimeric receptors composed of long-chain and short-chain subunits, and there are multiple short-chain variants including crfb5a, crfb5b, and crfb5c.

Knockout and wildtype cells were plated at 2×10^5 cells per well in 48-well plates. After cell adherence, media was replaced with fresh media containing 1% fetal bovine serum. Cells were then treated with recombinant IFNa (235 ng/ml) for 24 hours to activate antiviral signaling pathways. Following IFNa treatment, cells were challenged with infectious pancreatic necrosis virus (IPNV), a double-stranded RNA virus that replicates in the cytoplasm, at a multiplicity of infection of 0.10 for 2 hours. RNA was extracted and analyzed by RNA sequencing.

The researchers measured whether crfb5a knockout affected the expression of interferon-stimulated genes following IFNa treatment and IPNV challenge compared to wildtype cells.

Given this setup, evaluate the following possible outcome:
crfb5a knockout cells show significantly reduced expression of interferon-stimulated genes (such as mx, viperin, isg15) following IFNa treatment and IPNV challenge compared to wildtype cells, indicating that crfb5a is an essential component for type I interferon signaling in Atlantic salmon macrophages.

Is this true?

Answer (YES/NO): NO